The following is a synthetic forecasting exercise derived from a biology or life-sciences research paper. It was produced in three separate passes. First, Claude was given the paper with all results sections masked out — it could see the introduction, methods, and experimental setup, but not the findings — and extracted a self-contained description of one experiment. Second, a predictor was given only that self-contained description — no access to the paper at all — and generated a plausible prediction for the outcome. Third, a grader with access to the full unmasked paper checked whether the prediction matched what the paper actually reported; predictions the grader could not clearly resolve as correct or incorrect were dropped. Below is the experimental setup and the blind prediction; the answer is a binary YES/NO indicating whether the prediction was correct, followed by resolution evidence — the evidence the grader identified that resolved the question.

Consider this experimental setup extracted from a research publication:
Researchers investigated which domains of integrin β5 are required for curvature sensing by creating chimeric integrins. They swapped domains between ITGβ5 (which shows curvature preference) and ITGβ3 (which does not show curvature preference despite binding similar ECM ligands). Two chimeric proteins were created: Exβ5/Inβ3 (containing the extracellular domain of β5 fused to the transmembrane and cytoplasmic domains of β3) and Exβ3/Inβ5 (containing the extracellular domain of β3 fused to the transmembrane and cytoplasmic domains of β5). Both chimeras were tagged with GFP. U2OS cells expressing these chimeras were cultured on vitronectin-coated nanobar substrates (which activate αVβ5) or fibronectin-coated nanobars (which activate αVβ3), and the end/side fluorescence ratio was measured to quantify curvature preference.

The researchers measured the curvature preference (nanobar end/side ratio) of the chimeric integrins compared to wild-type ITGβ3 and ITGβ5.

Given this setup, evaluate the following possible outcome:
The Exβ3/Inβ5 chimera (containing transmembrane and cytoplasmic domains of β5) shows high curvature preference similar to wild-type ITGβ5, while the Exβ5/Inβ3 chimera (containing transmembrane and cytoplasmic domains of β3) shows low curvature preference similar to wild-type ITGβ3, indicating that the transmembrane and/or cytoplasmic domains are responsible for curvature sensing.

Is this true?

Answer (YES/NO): YES